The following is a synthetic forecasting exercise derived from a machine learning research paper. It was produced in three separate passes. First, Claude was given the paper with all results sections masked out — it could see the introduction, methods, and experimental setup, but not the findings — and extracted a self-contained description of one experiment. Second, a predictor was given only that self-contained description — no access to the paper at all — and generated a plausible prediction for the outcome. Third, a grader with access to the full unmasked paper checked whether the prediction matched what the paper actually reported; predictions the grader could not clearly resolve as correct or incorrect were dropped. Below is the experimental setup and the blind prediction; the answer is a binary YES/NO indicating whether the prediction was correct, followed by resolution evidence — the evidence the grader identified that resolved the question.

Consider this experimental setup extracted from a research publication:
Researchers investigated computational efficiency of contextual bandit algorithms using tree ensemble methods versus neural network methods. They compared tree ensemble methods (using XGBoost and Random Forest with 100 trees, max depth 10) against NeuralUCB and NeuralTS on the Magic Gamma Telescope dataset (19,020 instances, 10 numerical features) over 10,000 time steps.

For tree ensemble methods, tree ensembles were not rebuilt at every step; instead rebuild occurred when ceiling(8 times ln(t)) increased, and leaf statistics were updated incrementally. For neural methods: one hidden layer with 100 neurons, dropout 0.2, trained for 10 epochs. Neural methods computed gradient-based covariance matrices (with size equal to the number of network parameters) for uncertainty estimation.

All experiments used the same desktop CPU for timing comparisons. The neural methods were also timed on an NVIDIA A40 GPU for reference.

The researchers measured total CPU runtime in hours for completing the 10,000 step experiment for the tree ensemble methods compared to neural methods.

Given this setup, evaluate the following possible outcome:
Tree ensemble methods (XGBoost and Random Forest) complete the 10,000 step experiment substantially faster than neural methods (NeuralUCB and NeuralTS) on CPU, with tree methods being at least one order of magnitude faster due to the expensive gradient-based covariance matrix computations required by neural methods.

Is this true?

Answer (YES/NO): YES